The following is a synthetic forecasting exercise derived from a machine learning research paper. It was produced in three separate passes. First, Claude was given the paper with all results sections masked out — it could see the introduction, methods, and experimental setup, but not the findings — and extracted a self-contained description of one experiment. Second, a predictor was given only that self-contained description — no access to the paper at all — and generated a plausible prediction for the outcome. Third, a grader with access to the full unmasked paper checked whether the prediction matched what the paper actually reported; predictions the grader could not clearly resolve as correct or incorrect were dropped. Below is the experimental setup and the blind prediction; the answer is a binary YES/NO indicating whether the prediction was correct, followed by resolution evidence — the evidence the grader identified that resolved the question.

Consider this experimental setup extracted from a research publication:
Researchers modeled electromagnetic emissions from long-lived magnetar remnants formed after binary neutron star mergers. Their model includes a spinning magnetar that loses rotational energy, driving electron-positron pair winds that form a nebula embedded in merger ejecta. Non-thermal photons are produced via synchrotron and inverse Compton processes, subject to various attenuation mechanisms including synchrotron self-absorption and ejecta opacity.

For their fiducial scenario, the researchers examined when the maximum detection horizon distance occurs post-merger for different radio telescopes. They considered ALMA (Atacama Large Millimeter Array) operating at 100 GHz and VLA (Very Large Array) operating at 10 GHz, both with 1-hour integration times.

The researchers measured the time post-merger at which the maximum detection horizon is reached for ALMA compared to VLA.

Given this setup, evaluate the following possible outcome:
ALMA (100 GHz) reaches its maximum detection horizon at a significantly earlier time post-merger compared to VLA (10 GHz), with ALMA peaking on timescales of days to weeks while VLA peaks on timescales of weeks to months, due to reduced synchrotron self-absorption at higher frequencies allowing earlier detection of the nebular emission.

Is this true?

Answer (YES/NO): YES